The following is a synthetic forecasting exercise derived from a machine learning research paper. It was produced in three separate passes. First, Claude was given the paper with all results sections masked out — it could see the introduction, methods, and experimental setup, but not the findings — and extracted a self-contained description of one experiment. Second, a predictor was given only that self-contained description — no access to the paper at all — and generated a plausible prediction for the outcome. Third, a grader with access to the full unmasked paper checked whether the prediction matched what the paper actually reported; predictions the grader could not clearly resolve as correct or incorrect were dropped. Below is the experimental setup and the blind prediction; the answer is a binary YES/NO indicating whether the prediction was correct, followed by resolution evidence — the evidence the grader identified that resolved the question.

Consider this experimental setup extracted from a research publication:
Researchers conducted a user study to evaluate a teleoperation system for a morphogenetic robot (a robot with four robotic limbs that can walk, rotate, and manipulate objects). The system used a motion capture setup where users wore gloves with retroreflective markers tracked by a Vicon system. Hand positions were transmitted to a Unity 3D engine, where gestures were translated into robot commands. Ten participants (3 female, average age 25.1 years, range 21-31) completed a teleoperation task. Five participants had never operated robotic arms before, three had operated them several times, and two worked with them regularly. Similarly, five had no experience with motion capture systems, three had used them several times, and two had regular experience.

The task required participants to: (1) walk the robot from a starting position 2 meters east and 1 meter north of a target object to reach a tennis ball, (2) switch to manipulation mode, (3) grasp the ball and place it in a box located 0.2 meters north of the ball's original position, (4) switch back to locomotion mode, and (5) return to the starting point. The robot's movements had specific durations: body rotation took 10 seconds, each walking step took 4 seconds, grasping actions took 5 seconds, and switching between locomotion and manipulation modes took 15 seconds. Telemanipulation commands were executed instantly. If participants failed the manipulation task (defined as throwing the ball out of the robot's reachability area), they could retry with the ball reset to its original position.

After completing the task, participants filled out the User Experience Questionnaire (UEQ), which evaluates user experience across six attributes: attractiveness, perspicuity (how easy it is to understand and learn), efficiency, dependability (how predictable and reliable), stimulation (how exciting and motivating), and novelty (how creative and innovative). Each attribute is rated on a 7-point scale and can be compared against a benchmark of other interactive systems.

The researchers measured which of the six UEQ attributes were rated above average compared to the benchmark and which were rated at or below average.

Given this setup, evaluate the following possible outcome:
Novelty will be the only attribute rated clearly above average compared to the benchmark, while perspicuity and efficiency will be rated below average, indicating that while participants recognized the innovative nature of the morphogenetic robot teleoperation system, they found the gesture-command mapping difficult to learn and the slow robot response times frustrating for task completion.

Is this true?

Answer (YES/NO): NO